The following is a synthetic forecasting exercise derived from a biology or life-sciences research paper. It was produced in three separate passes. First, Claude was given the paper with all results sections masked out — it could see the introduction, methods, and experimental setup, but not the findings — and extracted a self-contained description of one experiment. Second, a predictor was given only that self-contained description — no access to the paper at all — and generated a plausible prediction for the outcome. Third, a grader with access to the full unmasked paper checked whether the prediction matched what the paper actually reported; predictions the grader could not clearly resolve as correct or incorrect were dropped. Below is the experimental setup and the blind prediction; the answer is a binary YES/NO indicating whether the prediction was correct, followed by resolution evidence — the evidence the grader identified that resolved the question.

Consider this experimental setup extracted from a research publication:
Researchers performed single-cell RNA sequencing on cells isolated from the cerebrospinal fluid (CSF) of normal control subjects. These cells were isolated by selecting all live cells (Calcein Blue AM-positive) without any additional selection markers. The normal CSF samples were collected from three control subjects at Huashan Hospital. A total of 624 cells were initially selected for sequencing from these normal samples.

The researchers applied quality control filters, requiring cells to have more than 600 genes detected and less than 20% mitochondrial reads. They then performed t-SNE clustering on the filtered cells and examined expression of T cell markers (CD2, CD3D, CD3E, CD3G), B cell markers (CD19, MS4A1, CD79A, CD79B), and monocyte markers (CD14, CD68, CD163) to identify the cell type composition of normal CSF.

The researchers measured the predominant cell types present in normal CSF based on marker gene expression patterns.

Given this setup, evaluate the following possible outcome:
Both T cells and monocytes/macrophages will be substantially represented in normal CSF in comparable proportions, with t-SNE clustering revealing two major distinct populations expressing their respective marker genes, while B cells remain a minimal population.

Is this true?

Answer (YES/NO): NO